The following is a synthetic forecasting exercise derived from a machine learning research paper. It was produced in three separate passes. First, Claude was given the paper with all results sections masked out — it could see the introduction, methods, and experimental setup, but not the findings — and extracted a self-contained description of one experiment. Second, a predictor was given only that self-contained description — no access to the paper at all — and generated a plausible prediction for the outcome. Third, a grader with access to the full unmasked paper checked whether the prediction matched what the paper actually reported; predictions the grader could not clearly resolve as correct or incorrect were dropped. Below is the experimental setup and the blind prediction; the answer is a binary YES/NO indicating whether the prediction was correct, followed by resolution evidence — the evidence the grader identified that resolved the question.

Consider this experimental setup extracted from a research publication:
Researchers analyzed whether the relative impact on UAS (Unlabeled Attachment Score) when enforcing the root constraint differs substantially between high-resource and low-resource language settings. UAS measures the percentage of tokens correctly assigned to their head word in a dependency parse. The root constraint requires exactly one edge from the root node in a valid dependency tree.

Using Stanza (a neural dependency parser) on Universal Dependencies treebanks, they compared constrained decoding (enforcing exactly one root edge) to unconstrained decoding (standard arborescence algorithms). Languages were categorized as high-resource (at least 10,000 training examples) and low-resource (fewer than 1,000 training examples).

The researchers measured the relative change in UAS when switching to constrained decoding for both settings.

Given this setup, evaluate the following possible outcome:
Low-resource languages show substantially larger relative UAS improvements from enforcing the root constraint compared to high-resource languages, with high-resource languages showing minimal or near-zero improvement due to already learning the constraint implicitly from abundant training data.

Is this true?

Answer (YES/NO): YES